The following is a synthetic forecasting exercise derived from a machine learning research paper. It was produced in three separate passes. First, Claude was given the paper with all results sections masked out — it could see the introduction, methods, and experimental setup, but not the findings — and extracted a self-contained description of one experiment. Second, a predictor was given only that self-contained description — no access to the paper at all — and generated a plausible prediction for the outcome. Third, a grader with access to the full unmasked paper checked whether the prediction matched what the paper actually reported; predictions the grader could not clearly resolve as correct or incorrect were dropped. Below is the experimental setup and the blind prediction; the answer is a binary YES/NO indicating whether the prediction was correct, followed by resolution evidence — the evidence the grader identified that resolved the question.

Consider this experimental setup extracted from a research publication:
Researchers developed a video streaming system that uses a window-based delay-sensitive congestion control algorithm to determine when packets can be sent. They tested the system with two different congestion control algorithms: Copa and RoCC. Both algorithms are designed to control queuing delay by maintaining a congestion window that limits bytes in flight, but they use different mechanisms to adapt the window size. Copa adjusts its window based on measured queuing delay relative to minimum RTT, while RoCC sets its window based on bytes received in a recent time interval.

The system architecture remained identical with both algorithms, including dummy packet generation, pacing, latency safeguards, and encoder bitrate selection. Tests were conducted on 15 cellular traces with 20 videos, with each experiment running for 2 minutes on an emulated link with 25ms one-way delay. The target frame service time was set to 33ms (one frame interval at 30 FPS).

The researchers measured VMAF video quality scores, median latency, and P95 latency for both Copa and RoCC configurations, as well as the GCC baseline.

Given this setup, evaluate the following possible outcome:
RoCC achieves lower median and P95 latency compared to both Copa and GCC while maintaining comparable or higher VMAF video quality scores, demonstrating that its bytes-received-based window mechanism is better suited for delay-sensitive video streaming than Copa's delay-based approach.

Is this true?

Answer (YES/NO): NO